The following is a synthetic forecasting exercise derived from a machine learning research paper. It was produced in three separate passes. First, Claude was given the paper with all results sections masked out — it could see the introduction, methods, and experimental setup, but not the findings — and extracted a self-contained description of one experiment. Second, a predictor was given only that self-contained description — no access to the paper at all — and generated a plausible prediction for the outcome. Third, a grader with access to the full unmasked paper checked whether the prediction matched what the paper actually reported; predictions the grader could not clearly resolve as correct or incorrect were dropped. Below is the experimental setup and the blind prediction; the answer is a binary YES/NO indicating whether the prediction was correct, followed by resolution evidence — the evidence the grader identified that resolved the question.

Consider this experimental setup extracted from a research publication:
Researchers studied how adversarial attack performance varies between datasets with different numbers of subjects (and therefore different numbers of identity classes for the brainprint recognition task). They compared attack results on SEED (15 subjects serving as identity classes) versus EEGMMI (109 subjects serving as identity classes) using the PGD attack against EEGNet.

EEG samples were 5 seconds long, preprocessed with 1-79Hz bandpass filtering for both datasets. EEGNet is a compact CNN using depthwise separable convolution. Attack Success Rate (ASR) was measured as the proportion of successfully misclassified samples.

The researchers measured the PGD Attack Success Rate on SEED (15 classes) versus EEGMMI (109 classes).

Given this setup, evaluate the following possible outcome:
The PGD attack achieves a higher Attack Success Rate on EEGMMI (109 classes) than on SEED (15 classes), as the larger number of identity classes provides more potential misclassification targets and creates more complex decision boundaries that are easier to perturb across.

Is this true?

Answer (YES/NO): YES